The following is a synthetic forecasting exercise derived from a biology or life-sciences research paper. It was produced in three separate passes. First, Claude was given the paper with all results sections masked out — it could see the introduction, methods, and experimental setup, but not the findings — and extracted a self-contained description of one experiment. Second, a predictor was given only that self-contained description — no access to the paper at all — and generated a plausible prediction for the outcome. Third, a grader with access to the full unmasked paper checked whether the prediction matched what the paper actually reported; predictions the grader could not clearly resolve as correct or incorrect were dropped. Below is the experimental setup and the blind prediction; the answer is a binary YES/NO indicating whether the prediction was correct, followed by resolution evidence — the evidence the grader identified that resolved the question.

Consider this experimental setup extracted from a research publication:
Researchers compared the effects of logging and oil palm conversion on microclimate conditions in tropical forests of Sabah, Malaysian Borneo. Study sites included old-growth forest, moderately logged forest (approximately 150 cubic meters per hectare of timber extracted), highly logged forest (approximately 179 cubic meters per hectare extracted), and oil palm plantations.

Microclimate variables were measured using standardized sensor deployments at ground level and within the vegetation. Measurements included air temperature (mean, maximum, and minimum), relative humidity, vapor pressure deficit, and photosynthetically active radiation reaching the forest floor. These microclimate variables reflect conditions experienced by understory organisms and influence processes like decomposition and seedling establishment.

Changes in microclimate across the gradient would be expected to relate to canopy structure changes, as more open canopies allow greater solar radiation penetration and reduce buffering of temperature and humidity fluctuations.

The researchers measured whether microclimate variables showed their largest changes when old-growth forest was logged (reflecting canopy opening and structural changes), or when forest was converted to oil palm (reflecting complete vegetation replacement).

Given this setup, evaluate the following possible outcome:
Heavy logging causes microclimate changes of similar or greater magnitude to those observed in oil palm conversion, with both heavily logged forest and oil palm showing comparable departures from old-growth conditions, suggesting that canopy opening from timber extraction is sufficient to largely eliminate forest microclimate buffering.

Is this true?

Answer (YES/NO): NO